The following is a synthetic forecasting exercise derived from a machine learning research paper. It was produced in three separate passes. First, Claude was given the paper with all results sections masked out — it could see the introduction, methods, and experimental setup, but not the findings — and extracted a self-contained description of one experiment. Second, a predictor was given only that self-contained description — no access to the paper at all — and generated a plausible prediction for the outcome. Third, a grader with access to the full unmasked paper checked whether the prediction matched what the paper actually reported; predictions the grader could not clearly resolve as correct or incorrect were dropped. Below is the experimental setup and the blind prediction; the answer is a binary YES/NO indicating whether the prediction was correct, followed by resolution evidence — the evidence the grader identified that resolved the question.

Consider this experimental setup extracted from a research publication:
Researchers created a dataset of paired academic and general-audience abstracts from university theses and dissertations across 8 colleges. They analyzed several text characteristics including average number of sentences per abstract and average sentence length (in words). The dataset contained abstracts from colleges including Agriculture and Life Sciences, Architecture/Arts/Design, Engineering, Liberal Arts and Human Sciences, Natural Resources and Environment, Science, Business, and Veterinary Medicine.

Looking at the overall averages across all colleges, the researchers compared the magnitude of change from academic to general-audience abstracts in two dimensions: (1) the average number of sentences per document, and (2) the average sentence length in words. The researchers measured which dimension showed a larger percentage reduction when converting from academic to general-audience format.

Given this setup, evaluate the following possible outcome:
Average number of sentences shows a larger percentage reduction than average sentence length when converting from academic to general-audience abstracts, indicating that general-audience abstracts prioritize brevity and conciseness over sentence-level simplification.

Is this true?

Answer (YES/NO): YES